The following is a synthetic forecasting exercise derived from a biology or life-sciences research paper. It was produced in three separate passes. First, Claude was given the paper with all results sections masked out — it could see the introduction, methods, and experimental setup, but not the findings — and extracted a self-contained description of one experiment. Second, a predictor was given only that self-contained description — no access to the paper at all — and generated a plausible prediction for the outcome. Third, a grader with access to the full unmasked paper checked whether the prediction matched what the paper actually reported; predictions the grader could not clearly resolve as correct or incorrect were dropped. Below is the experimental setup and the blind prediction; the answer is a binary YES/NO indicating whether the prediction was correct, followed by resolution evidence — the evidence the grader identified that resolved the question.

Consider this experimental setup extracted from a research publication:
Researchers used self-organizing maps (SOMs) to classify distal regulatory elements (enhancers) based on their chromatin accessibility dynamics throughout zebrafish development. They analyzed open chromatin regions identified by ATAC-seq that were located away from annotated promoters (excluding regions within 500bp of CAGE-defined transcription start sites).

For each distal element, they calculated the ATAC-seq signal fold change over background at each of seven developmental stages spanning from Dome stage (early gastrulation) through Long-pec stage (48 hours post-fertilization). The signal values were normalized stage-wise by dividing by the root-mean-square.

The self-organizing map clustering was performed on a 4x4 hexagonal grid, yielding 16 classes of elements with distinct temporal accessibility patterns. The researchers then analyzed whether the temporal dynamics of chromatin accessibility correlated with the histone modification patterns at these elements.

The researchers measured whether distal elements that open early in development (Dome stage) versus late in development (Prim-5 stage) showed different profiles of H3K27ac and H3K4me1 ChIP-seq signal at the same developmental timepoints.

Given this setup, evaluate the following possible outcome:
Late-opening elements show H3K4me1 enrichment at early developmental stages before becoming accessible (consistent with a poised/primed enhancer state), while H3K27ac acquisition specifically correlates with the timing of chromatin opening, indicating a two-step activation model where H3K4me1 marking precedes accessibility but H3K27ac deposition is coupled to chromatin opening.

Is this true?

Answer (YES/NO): NO